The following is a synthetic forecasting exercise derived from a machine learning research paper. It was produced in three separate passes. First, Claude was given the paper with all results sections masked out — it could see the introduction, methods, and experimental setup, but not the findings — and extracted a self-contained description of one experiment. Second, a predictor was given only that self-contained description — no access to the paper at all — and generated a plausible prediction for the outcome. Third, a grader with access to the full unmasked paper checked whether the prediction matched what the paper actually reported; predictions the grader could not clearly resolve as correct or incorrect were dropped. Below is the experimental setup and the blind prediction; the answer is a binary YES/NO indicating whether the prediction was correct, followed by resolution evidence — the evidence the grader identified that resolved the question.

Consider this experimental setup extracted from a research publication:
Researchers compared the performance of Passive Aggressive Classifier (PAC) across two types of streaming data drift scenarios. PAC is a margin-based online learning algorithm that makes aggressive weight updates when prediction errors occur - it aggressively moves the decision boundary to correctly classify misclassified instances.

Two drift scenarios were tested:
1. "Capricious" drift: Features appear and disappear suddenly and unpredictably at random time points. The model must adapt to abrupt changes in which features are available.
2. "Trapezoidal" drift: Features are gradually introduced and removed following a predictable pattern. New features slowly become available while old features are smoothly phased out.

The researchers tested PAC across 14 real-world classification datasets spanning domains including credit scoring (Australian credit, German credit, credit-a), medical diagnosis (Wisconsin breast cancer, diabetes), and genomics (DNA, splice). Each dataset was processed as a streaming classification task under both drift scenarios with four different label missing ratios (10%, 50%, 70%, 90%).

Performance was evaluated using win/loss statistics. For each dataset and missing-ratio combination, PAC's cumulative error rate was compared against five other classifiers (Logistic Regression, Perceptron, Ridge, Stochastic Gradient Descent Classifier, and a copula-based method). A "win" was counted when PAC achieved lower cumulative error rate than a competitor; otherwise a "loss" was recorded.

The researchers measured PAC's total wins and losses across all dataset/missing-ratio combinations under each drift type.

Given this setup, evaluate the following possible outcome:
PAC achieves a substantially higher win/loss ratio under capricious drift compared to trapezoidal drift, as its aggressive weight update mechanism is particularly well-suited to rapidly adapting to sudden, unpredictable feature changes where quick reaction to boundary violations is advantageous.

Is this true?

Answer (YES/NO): NO